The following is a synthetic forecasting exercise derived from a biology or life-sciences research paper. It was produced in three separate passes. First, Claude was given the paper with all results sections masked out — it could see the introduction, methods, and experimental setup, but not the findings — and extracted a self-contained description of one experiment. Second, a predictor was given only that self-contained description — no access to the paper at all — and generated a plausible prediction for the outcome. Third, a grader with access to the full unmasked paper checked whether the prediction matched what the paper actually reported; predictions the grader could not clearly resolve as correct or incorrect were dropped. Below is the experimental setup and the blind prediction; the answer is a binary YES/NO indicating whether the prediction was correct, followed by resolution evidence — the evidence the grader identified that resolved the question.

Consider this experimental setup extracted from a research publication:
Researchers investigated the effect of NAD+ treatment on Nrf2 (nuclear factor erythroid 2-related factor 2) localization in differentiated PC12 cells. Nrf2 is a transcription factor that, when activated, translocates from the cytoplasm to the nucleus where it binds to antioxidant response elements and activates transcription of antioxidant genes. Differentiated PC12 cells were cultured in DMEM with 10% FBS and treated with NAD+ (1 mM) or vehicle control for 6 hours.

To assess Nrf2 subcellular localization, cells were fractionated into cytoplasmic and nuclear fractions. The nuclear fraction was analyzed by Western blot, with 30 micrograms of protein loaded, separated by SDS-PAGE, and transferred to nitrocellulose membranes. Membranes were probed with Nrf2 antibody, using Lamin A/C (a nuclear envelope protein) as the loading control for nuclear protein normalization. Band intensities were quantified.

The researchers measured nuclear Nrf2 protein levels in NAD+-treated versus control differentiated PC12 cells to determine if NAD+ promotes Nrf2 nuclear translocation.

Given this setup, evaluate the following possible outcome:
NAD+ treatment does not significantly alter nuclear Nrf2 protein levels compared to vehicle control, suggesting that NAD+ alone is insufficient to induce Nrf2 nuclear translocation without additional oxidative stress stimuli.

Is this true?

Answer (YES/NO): NO